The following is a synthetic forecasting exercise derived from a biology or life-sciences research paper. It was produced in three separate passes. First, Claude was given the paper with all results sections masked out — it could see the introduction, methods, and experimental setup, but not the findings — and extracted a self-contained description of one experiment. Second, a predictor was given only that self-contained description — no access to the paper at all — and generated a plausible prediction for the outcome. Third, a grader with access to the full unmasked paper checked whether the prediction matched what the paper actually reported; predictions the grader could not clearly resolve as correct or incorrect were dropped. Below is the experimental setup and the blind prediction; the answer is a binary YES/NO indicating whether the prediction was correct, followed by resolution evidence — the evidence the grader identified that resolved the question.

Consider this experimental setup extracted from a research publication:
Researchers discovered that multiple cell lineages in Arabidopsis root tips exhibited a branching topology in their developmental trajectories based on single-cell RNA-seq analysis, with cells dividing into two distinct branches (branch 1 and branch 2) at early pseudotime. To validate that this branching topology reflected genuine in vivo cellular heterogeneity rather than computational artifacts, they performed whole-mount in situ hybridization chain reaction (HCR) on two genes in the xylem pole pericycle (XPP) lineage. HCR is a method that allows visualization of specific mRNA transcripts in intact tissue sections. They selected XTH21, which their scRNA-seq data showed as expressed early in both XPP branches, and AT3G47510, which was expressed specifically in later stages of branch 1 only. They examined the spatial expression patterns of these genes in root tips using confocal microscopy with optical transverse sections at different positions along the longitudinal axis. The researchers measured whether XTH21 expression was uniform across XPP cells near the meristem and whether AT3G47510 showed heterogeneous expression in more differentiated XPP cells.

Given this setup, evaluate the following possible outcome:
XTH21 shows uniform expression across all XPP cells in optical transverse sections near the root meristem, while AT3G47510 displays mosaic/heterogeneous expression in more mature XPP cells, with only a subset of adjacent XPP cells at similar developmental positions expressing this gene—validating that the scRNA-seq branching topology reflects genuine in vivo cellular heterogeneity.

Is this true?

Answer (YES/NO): YES